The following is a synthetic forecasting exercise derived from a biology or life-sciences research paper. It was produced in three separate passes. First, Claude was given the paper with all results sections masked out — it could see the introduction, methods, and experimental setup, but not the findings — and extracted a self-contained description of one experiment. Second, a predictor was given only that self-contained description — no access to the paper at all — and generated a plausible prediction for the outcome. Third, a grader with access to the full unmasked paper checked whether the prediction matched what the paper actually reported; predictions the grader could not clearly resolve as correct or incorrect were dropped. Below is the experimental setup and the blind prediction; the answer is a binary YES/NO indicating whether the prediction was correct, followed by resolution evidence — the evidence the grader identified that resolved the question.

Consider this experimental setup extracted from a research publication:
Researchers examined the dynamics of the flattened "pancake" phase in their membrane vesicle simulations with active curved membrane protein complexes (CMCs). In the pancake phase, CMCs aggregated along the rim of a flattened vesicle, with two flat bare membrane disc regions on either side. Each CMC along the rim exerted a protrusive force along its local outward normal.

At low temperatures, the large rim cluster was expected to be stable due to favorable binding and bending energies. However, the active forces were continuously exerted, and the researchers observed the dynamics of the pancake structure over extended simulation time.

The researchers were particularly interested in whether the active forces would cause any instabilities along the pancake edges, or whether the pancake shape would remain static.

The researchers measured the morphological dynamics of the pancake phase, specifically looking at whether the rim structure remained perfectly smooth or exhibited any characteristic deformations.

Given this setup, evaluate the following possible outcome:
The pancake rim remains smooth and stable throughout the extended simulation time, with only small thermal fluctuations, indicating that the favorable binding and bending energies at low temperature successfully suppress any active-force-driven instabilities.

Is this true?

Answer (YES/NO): NO